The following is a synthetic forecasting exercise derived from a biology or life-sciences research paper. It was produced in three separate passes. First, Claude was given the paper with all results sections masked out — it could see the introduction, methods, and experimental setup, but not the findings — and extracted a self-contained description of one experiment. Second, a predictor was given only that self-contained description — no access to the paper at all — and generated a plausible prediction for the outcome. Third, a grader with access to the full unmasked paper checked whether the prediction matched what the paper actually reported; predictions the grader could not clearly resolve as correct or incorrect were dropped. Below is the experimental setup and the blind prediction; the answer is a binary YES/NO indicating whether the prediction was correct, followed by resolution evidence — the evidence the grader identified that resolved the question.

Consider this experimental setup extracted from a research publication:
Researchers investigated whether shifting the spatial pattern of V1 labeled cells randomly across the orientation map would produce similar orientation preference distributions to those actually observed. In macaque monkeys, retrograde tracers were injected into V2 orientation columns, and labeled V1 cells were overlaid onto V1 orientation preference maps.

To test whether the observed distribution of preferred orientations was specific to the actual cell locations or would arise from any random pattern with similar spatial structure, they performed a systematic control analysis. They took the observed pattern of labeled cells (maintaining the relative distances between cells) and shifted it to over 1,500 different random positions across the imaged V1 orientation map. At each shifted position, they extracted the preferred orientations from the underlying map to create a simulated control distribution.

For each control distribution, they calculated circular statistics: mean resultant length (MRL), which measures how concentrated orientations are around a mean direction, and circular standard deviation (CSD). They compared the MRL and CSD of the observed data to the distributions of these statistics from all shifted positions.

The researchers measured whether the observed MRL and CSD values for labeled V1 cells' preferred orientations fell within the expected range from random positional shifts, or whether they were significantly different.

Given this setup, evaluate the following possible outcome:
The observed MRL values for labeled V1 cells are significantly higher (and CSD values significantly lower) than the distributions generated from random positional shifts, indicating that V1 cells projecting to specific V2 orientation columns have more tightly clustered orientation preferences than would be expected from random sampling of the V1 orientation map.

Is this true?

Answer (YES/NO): YES